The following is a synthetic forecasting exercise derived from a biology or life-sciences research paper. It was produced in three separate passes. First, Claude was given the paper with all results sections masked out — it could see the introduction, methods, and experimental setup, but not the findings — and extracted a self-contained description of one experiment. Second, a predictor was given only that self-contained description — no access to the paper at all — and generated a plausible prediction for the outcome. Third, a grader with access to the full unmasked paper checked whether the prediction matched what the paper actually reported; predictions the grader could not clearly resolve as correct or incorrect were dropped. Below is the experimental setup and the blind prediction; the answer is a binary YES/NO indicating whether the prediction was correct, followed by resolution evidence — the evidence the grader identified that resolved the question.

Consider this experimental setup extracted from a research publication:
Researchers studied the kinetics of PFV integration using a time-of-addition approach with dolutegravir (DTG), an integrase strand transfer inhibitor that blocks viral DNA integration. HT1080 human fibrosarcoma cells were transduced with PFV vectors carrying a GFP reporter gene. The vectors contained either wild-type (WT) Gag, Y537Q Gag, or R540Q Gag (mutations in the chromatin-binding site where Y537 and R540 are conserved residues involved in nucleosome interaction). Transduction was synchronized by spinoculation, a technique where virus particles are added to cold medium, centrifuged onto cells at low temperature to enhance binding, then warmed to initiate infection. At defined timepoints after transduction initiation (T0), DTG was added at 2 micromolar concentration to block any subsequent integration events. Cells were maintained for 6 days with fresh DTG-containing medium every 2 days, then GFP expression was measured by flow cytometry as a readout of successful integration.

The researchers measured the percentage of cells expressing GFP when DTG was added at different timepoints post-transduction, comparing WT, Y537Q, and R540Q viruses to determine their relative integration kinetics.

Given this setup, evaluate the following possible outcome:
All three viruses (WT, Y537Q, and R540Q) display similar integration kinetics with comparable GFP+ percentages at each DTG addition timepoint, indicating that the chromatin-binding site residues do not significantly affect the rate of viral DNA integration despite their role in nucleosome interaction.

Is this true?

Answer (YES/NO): YES